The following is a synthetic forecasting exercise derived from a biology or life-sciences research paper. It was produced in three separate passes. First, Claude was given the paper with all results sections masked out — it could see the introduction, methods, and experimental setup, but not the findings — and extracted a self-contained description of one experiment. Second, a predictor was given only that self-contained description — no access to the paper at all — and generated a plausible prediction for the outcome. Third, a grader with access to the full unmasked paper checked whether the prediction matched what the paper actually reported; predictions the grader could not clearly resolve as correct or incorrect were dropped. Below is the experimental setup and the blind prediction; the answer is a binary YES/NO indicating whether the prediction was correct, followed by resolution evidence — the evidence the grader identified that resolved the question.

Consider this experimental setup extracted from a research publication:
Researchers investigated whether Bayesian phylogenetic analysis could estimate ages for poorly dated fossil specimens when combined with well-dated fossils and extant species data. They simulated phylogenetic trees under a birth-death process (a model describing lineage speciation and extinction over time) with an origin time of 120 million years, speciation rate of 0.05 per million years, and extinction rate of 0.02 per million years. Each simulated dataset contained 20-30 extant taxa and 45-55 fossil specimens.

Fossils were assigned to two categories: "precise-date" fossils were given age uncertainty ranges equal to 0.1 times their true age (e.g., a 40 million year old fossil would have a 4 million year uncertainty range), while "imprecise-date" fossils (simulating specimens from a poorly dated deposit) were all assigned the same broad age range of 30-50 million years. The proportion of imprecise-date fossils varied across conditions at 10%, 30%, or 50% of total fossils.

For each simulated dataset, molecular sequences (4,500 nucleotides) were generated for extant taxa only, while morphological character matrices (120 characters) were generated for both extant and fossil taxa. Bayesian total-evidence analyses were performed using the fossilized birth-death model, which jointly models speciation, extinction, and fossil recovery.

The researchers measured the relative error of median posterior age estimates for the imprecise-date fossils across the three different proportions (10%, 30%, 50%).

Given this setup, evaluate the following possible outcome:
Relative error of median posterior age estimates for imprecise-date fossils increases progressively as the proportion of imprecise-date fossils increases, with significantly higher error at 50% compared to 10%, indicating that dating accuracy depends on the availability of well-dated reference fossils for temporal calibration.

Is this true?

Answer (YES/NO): NO